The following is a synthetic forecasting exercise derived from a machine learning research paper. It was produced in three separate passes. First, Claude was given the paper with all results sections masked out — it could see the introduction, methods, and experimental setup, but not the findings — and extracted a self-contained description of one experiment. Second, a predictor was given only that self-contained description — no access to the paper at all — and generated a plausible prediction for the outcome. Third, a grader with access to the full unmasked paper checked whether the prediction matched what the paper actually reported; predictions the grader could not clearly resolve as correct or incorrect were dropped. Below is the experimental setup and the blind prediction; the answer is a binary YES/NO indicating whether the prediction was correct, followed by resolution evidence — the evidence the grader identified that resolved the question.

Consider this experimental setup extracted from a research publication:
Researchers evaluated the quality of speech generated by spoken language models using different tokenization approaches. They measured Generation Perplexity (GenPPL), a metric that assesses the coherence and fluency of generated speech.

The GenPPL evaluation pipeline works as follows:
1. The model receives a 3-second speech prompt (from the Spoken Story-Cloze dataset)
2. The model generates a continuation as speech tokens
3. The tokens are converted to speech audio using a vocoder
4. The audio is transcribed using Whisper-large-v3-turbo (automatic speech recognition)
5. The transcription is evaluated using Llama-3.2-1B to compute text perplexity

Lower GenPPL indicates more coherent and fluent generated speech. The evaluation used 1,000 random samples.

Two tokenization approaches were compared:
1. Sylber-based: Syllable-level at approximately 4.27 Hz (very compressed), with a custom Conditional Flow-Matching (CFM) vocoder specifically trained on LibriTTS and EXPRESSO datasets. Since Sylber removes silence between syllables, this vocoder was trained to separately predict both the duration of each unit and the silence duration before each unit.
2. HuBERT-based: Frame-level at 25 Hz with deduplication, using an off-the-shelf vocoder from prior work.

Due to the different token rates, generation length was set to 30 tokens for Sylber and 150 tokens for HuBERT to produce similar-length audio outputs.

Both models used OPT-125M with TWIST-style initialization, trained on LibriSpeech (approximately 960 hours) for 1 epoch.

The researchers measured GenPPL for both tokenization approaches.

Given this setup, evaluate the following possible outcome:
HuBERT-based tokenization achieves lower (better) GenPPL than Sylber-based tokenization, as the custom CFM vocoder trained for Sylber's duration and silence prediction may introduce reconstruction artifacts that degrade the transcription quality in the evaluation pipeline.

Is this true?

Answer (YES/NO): YES